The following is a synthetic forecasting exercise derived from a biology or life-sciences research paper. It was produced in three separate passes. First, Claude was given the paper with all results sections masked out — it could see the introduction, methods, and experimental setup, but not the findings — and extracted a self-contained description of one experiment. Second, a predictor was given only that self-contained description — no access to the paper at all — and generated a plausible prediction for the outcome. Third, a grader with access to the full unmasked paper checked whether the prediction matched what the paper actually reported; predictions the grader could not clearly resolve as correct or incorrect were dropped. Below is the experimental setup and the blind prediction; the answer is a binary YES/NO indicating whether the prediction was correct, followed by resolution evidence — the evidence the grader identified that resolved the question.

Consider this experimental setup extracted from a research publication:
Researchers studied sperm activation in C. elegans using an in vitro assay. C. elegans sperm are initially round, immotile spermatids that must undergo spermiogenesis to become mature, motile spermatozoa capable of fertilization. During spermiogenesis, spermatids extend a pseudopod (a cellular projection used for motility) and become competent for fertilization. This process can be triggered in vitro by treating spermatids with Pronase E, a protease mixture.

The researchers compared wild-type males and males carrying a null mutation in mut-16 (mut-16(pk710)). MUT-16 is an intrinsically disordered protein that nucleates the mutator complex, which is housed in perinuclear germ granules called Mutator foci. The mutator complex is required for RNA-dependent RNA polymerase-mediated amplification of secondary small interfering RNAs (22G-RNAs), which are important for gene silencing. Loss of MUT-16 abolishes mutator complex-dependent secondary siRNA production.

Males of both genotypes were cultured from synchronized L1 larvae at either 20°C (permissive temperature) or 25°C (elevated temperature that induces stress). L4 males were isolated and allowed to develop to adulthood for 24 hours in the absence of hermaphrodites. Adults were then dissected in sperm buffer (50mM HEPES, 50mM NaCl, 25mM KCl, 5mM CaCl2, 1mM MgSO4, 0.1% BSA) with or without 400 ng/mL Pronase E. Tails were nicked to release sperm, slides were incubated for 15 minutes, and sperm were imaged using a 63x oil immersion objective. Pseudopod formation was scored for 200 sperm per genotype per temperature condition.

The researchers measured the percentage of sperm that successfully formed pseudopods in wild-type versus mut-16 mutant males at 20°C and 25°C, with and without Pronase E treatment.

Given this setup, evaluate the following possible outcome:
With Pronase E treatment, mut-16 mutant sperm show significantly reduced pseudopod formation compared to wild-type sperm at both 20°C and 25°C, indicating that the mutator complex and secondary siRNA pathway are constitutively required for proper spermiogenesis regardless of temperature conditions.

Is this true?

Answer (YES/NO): NO